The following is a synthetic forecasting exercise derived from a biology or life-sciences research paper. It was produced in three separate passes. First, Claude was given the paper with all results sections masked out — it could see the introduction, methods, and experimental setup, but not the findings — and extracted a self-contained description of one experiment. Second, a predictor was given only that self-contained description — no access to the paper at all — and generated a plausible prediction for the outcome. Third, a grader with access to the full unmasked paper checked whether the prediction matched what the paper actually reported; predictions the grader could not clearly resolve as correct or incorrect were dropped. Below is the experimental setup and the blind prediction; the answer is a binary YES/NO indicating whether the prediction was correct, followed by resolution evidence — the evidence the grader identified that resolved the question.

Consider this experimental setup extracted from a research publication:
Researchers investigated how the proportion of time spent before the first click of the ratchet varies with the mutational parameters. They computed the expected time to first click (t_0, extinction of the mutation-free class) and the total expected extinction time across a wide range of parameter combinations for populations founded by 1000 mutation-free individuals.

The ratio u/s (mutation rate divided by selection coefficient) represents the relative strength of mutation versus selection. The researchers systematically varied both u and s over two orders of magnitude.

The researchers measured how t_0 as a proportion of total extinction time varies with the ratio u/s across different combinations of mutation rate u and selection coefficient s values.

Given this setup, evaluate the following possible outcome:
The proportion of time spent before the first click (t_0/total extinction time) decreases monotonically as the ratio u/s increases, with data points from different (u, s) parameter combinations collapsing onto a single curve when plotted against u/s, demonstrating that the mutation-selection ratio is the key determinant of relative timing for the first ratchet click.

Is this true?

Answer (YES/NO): NO